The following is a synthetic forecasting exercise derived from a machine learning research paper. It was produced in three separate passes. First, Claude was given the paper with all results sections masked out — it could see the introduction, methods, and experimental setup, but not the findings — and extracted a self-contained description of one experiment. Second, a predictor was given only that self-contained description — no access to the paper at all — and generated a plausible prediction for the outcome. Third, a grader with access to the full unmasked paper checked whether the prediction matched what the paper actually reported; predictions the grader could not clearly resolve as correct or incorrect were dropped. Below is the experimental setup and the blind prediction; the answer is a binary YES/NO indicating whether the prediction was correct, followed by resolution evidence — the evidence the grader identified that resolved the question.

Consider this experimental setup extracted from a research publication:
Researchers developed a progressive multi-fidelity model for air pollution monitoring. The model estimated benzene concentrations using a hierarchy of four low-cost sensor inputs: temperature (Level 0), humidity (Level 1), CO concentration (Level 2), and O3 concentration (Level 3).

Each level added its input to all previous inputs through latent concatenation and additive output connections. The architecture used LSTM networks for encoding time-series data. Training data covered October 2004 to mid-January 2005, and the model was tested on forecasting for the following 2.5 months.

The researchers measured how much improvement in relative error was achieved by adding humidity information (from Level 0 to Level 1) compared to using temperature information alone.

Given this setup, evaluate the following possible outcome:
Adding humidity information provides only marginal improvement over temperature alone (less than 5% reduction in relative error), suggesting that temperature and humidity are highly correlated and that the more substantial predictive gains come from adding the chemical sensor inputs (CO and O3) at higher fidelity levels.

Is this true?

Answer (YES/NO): NO